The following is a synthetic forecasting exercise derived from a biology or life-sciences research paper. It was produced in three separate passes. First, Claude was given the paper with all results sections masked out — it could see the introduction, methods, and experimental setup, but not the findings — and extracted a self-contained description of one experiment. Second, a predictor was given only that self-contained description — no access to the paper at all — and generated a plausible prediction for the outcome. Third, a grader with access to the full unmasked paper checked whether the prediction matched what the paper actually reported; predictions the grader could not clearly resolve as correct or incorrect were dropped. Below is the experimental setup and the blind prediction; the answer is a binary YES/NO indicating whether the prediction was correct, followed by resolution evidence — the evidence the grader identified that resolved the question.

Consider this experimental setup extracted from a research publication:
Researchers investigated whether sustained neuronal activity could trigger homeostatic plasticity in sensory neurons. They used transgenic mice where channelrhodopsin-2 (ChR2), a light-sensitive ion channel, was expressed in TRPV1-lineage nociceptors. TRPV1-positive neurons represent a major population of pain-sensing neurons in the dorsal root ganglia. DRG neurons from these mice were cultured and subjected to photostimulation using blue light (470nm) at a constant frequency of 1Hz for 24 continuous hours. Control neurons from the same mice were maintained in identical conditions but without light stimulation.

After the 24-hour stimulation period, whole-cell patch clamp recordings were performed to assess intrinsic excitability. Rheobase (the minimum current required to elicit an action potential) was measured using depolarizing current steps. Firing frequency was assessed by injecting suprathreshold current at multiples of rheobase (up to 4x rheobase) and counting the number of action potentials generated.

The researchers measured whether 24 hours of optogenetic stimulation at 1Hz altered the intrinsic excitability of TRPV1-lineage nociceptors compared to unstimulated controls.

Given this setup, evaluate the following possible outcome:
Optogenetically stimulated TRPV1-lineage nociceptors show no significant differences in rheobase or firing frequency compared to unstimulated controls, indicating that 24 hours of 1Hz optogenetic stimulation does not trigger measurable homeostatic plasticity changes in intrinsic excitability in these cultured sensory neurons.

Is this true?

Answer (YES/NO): YES